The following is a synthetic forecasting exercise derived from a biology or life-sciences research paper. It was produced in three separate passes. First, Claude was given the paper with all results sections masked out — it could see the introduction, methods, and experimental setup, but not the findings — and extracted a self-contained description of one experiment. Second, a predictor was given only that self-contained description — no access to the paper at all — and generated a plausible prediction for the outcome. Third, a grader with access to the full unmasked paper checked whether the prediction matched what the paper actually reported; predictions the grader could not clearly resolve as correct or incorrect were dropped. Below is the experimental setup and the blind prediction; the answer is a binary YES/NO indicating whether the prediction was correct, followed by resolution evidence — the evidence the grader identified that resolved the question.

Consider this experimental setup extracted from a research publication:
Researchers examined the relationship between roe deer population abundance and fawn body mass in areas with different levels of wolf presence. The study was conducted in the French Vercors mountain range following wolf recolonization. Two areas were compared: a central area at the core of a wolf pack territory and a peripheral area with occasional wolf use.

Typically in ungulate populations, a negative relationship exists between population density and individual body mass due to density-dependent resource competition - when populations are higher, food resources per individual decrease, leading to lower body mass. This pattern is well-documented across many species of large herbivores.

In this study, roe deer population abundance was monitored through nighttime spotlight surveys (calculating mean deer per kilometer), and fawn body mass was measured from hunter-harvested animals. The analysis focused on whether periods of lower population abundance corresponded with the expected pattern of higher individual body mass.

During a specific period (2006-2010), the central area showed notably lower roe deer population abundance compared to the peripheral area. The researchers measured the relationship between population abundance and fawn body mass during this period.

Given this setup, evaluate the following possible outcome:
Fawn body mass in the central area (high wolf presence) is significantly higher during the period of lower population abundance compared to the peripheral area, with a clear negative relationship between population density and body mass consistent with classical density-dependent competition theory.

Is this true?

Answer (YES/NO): NO